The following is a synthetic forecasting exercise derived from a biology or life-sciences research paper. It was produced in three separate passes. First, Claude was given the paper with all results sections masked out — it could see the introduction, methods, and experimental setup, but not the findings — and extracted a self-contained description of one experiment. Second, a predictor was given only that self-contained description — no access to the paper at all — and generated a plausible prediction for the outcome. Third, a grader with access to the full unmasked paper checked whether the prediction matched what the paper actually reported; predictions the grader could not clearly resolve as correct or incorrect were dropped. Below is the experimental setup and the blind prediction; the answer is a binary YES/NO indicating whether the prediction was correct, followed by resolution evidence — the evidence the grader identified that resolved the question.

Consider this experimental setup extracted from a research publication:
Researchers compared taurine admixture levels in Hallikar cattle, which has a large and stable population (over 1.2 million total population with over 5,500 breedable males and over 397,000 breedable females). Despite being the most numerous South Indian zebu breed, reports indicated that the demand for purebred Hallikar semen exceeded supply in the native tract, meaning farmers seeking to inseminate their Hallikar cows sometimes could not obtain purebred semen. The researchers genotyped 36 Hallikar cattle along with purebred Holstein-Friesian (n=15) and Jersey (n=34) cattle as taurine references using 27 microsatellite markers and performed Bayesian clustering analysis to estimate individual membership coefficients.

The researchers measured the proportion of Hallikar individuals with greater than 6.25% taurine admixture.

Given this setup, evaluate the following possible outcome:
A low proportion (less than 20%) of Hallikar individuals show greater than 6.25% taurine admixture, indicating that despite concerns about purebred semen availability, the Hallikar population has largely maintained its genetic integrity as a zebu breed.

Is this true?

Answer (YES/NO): YES